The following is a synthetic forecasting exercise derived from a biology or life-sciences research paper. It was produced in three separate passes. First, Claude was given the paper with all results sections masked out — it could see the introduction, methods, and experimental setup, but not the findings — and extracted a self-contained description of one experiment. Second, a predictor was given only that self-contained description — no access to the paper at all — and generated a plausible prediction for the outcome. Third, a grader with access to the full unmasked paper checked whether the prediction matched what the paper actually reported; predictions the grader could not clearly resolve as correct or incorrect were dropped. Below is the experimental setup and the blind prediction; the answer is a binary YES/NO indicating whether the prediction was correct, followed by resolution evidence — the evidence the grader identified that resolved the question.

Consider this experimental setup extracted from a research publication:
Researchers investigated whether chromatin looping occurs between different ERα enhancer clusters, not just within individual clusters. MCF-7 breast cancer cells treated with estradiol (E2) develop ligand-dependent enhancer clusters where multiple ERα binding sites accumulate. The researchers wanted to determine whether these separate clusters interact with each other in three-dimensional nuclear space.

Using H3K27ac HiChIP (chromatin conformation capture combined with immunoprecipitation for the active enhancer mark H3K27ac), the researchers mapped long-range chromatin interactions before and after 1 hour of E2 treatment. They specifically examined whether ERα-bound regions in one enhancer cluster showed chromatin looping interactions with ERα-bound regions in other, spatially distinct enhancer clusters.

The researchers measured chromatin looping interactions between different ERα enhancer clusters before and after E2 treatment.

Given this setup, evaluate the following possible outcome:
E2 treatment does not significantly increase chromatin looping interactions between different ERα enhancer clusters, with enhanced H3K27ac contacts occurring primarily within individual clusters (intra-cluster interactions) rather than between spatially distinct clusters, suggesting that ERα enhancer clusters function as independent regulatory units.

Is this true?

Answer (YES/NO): YES